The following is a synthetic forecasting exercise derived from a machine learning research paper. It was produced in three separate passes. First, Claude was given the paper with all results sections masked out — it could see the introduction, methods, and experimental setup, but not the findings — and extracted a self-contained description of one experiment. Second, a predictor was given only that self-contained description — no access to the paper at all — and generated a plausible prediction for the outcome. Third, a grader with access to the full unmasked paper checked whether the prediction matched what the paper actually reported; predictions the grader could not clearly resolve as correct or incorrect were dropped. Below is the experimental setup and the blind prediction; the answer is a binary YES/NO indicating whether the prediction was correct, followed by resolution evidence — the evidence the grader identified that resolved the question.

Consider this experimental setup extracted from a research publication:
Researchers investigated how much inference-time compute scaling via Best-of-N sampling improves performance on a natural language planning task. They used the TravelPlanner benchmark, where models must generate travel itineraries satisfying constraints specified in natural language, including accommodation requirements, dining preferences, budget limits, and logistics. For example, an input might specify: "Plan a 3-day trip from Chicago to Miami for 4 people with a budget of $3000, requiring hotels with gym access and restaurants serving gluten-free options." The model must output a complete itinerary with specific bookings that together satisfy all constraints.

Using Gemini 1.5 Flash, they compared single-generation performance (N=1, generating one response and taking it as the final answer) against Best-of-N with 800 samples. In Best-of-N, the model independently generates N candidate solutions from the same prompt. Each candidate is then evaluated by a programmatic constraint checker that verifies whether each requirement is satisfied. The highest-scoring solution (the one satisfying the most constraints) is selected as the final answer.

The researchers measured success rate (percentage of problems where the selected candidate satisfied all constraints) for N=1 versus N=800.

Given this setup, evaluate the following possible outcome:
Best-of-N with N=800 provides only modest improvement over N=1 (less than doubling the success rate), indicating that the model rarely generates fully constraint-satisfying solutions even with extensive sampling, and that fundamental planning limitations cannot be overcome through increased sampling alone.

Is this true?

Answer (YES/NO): NO